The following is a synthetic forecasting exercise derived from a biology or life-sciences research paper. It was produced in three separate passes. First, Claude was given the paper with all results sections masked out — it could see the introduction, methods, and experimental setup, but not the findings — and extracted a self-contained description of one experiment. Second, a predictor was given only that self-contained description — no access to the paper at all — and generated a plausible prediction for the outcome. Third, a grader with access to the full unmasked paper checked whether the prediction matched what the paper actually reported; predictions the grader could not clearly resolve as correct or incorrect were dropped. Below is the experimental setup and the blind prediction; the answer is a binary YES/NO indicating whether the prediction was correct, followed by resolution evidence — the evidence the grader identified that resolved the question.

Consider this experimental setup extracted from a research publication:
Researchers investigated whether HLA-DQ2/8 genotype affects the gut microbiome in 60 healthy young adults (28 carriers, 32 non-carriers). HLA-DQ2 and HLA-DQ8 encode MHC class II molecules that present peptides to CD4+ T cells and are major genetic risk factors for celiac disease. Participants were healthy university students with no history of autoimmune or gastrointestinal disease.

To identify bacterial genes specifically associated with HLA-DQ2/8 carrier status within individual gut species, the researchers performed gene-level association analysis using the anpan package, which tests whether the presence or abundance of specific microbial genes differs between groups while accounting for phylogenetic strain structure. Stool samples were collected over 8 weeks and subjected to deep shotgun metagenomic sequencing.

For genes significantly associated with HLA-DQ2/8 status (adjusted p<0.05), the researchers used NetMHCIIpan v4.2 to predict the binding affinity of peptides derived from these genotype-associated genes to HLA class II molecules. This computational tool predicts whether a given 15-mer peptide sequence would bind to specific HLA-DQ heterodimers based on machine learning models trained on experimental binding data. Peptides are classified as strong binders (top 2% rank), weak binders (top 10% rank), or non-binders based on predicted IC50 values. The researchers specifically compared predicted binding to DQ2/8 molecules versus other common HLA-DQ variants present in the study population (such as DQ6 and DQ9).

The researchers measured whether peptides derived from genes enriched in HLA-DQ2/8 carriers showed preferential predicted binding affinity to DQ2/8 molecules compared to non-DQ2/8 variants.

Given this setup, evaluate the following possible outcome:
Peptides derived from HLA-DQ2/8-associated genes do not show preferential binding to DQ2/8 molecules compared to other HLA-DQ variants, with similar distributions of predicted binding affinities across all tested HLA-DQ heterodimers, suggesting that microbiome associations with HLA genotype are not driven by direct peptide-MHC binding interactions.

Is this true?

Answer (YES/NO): NO